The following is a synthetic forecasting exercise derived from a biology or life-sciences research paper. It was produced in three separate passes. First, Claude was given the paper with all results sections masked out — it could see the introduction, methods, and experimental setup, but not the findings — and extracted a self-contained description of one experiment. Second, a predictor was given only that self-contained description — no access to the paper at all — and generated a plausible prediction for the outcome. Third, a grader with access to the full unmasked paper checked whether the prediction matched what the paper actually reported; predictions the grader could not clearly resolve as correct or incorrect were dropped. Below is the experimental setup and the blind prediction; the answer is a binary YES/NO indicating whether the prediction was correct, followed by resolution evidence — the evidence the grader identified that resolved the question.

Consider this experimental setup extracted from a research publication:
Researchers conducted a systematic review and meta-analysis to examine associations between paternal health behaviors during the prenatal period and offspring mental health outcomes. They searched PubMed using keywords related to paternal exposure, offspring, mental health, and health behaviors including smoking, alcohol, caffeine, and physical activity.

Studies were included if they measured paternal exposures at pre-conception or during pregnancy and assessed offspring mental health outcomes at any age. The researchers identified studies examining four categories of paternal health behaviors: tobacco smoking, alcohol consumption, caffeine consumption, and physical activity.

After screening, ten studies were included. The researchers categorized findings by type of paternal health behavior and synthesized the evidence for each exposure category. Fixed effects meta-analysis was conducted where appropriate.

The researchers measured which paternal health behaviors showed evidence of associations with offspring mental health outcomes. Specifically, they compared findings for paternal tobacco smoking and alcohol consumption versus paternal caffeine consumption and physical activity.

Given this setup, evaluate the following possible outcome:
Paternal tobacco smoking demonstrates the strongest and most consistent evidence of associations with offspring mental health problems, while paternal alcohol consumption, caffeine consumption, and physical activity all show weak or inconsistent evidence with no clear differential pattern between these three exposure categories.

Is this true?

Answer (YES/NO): NO